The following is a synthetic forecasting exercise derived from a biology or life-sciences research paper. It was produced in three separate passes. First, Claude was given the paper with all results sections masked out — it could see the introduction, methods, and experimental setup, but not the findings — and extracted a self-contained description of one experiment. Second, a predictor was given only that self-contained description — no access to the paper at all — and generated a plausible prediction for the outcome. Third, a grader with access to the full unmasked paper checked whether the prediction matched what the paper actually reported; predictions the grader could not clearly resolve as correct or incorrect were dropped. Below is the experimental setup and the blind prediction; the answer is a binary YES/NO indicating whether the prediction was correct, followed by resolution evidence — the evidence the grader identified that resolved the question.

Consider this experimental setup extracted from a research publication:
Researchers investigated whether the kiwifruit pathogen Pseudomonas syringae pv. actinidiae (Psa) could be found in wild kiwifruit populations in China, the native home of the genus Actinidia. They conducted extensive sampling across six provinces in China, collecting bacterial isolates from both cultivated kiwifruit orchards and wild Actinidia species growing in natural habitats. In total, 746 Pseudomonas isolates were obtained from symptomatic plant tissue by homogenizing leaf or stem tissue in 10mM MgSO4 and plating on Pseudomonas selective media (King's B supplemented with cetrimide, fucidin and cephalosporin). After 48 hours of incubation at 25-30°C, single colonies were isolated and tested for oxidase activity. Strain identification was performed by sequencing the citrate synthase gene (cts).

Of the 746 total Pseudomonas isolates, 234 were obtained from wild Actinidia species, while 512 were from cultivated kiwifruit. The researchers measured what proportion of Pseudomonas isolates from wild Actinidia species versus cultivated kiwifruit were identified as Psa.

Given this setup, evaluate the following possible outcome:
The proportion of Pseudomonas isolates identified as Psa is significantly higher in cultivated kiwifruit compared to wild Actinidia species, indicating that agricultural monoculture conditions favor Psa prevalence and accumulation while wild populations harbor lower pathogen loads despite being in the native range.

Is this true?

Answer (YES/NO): YES